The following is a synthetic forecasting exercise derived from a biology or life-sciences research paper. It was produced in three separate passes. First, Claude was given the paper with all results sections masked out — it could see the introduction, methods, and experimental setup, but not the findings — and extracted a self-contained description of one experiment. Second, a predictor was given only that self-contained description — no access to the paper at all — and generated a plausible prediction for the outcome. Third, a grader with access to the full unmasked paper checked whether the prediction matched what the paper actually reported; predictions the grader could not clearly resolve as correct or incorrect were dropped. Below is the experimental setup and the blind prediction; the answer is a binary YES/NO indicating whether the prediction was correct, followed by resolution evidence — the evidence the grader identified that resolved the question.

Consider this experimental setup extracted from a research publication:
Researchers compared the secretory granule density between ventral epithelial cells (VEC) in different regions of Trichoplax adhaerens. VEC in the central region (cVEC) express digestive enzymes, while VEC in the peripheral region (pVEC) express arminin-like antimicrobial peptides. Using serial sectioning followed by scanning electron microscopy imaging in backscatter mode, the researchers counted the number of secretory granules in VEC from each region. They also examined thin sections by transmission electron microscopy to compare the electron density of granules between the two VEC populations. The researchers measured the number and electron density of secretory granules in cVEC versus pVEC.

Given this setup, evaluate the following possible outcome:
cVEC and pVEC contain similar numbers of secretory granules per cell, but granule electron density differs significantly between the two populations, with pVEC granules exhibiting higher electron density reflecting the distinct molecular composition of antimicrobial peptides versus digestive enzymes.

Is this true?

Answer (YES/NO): NO